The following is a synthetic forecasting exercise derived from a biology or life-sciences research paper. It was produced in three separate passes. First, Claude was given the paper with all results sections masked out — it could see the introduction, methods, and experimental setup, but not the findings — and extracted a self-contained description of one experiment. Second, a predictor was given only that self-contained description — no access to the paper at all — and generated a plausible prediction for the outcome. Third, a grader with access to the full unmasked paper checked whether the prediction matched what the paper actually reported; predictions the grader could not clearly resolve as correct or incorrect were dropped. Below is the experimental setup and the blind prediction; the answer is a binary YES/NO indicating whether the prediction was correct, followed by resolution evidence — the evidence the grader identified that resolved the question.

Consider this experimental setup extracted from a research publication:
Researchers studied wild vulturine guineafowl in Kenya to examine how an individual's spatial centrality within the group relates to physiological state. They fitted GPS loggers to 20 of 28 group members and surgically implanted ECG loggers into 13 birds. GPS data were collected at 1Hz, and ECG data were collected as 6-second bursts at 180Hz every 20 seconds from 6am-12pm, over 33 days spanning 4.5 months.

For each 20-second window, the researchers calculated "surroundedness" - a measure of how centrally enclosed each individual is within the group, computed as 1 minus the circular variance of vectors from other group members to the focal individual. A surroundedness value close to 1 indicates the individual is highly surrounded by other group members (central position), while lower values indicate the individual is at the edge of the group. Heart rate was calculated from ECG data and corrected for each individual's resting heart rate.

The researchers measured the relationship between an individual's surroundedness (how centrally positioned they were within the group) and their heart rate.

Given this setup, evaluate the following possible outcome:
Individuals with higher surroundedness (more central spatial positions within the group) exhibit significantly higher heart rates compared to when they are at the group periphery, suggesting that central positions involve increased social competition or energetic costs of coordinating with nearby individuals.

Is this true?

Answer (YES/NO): YES